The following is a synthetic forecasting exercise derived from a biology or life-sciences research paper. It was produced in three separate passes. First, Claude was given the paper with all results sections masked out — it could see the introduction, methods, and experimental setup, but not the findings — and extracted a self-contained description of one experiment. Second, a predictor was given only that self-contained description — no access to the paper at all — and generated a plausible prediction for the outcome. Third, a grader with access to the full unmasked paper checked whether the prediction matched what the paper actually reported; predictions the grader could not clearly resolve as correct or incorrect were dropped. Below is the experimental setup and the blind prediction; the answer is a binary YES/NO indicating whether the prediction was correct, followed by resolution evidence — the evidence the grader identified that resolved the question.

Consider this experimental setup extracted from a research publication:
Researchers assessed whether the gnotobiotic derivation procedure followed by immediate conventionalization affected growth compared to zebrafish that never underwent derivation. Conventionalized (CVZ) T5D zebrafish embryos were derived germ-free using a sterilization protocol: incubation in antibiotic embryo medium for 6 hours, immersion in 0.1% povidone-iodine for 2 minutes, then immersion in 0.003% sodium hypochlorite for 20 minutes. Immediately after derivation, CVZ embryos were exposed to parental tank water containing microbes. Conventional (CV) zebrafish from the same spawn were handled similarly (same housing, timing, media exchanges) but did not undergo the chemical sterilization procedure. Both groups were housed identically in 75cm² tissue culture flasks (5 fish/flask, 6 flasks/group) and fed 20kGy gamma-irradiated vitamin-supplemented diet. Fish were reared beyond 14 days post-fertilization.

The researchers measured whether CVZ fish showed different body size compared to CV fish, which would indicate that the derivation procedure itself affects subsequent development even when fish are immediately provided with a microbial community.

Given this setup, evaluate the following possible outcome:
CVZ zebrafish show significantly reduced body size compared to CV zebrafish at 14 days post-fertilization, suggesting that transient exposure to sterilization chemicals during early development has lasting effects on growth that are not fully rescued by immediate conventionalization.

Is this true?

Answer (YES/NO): NO